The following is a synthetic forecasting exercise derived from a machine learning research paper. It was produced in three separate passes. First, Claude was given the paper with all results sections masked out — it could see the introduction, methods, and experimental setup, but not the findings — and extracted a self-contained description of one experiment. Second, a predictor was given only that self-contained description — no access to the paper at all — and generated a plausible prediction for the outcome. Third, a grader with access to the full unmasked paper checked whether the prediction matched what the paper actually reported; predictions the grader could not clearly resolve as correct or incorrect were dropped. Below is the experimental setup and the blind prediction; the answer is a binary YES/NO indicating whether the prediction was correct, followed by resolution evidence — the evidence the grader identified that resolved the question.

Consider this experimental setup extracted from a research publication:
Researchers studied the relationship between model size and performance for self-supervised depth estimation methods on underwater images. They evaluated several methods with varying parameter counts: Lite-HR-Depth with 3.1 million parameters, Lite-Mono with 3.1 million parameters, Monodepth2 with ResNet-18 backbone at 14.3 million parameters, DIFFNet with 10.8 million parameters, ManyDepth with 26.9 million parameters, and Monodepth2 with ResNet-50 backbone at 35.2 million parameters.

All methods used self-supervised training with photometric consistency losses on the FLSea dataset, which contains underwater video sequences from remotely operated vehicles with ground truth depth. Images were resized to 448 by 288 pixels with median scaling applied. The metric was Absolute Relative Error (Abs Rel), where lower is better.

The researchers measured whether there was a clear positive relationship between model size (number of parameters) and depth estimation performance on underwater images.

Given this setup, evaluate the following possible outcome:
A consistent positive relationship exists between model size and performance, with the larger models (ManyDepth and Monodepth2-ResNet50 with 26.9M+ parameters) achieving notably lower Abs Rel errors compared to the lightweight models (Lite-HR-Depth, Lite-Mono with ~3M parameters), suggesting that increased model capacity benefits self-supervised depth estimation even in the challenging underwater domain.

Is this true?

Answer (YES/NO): NO